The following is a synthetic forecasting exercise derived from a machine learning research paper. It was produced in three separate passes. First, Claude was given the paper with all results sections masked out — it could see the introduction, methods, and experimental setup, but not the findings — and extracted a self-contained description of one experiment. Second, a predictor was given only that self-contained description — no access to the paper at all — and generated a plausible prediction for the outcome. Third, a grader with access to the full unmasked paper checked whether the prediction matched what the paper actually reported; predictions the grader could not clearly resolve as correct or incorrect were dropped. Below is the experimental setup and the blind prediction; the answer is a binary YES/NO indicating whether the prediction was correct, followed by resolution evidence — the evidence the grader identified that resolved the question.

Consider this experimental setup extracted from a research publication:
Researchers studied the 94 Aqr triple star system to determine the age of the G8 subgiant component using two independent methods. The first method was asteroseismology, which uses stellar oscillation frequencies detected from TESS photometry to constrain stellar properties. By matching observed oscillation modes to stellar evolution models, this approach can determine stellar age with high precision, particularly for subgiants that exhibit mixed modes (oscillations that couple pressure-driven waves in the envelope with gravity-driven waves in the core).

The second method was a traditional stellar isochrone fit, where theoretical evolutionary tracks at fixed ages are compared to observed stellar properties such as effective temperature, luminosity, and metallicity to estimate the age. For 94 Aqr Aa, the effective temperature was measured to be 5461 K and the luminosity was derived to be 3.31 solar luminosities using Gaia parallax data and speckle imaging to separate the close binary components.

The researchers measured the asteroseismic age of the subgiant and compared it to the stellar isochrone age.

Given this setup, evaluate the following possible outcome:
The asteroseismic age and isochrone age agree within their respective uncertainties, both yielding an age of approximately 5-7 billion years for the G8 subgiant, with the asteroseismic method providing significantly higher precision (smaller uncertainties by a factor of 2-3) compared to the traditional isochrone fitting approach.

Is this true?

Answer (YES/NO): NO